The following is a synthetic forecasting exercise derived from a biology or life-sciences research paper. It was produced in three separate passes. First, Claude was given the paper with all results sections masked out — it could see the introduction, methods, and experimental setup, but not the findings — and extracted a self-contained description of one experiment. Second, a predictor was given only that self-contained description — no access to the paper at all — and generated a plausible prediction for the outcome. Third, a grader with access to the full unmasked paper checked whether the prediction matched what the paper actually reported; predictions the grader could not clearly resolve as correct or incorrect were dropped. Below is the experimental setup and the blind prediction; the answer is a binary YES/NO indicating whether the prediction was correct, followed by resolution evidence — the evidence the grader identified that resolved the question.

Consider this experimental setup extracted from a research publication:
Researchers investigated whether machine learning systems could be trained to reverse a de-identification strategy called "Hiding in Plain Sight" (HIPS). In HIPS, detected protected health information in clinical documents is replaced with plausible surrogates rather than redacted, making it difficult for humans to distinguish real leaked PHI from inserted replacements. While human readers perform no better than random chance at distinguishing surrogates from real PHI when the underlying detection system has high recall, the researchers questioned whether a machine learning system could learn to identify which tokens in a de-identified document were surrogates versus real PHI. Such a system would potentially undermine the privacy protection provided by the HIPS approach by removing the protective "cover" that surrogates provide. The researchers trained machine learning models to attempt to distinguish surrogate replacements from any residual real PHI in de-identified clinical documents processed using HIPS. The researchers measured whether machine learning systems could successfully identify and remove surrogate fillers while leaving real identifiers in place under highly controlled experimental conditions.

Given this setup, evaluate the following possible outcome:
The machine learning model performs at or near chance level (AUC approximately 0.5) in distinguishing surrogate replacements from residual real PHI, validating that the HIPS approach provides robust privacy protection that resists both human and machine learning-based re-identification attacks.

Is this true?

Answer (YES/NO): NO